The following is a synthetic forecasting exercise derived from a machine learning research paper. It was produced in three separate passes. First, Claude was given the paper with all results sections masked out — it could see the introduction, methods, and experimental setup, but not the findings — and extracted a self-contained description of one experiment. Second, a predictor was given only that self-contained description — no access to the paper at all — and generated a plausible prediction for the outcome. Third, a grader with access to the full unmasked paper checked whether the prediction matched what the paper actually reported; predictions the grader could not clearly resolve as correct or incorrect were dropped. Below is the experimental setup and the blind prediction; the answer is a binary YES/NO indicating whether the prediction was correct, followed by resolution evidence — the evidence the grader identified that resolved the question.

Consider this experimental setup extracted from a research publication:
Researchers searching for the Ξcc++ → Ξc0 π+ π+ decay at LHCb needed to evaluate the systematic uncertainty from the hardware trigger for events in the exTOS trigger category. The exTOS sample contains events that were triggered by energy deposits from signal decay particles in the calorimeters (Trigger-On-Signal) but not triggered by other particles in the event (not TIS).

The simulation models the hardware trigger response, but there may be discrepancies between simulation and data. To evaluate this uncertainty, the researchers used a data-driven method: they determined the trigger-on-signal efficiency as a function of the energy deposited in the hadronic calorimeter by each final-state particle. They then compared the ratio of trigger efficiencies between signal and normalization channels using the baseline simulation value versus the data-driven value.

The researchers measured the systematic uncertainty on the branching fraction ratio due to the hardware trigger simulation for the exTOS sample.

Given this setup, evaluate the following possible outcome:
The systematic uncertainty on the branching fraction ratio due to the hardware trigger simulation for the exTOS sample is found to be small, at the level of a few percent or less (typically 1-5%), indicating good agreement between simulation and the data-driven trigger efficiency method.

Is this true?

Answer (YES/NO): NO